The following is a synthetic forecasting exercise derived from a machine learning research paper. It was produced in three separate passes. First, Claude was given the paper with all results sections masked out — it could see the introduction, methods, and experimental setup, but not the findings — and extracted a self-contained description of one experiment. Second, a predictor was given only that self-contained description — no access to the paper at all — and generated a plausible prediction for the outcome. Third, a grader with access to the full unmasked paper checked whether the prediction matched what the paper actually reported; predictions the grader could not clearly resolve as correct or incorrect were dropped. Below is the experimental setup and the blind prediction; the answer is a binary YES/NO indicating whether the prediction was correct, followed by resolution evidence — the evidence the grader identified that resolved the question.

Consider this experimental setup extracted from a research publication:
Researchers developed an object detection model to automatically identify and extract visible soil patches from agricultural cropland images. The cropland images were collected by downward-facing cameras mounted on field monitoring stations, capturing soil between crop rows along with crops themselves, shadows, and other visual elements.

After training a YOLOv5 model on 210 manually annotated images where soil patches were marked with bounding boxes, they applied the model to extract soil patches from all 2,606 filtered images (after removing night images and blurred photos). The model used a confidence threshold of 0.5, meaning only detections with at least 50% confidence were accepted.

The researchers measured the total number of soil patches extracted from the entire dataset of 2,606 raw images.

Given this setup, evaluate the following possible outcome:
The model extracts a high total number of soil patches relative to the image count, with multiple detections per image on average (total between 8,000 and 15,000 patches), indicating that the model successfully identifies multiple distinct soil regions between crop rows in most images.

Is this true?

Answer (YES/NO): NO